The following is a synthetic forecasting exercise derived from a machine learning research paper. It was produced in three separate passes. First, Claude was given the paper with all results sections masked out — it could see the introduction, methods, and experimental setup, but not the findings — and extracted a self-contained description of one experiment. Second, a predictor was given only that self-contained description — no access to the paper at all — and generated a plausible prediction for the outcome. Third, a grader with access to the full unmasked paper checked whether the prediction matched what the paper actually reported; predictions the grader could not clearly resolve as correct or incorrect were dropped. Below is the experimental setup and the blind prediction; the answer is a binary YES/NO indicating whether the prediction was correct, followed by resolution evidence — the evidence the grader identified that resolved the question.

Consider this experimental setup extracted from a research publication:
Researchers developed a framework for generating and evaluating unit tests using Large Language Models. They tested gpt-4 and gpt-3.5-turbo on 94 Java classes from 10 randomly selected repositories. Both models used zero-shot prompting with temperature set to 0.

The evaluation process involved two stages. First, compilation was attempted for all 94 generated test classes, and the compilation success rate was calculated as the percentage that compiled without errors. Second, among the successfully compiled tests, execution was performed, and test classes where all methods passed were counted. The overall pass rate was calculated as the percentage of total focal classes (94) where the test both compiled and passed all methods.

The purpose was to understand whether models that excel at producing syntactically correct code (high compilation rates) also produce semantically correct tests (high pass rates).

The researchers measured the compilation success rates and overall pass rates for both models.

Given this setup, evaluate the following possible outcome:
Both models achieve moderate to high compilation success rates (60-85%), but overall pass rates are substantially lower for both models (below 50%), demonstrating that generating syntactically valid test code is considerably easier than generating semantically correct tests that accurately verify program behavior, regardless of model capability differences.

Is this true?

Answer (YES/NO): YES